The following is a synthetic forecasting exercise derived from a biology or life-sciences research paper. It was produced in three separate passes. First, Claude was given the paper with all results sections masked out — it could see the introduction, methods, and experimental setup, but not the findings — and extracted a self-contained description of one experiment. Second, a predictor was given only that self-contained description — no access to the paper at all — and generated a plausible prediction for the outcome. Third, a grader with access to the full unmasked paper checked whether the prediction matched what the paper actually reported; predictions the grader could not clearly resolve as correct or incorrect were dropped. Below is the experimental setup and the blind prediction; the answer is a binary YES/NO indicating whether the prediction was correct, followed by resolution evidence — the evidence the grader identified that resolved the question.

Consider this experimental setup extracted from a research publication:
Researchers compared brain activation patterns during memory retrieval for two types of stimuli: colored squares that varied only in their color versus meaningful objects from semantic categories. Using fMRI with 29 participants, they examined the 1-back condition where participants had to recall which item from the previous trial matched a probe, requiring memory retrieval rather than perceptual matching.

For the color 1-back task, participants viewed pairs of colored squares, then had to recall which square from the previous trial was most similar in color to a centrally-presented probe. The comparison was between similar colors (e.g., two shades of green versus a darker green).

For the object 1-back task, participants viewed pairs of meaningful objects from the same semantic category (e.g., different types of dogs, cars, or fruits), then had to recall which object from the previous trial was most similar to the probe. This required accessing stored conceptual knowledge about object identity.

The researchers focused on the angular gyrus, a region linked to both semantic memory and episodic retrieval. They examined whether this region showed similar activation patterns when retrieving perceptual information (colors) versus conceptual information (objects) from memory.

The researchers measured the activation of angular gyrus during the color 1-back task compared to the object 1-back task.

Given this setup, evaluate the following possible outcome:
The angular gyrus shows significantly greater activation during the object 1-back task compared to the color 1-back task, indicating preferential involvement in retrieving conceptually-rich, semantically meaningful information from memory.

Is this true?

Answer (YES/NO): YES